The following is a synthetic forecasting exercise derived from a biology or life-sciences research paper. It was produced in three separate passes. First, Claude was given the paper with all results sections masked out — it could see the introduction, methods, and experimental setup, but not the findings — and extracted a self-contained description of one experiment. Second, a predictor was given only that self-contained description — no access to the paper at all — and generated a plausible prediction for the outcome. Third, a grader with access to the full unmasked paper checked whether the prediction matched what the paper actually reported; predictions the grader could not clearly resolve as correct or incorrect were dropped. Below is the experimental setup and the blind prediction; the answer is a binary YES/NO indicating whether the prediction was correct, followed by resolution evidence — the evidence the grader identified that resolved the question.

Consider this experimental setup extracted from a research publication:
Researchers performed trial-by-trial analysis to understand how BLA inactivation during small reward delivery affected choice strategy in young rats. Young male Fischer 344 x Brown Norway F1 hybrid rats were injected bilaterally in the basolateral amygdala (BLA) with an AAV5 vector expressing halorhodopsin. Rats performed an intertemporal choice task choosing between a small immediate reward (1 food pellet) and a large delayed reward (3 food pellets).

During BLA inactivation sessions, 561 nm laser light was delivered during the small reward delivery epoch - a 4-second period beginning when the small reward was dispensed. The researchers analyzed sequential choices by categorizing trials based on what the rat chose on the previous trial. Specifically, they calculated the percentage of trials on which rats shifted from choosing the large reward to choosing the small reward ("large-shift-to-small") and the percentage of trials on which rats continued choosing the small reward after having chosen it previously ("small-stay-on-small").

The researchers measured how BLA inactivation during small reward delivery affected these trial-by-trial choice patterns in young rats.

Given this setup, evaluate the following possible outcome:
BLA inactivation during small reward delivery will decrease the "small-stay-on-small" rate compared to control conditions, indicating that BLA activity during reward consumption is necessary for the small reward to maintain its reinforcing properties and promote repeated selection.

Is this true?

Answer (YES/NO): NO